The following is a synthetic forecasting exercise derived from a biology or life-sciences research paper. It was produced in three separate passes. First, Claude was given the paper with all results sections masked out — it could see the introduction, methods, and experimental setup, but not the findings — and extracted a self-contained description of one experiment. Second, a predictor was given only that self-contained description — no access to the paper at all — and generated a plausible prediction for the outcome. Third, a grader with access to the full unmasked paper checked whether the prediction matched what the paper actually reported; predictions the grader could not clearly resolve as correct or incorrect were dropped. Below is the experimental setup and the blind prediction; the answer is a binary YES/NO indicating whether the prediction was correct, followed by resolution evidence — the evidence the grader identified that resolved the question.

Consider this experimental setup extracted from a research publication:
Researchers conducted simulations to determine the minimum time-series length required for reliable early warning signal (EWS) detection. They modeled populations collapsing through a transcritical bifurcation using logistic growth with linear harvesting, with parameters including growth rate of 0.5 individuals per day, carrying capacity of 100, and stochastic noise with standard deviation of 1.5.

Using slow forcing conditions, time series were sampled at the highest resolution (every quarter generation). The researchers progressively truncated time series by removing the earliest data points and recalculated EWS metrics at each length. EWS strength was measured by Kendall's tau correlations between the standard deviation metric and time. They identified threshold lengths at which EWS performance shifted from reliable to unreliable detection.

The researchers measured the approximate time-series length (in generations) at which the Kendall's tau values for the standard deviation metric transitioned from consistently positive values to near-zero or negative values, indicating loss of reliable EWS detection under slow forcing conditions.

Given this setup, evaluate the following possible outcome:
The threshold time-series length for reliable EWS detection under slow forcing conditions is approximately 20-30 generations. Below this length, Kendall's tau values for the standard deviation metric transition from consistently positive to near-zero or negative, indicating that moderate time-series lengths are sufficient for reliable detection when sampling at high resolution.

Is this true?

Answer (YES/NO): NO